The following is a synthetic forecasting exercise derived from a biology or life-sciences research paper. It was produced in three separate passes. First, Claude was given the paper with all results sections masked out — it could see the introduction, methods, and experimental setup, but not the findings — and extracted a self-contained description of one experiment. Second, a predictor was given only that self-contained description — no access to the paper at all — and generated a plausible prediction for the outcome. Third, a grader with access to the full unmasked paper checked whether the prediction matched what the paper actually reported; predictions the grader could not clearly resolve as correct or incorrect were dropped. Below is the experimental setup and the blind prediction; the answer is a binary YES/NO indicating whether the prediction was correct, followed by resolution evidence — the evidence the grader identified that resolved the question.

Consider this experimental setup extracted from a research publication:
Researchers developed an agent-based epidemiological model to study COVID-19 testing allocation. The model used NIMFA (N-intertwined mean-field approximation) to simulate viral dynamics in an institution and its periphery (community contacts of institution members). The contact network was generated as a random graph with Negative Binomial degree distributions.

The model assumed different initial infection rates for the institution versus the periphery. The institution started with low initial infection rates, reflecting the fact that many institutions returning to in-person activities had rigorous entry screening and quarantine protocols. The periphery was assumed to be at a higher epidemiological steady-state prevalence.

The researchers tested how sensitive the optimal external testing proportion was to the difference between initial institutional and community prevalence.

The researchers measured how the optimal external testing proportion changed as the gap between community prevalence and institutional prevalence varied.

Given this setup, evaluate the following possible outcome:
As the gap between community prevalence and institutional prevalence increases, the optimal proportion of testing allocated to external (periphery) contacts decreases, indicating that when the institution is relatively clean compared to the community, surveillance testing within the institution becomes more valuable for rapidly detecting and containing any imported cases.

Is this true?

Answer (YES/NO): NO